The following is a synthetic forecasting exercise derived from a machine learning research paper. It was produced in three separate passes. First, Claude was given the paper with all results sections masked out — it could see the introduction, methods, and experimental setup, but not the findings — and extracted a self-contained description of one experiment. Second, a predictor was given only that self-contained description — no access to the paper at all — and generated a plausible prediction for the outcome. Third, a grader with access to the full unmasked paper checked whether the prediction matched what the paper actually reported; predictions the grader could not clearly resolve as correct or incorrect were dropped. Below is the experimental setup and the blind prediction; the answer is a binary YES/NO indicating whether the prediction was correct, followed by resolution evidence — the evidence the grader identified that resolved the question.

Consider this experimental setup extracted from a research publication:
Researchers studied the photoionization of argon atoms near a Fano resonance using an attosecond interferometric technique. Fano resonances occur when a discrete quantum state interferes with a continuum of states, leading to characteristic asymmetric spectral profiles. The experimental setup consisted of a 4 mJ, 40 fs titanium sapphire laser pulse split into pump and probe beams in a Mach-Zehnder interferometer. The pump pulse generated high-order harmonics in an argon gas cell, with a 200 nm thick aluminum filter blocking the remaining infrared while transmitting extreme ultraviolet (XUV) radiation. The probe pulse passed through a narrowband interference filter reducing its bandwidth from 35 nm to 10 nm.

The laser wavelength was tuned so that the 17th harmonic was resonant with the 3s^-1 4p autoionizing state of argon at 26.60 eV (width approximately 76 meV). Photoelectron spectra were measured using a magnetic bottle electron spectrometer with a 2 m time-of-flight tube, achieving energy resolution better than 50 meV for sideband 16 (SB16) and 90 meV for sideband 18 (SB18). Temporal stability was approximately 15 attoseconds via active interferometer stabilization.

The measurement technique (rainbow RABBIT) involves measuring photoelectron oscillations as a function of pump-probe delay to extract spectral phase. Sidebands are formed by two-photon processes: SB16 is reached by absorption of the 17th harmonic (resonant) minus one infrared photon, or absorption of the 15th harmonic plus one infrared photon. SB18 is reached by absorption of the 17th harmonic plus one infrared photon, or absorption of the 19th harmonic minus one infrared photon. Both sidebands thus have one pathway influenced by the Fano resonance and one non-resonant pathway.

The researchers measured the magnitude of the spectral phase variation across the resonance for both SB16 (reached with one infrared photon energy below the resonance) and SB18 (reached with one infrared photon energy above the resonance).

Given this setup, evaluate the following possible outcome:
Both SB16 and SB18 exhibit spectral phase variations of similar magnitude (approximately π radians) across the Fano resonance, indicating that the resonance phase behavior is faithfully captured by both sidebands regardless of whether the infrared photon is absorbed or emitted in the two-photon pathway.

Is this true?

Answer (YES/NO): NO